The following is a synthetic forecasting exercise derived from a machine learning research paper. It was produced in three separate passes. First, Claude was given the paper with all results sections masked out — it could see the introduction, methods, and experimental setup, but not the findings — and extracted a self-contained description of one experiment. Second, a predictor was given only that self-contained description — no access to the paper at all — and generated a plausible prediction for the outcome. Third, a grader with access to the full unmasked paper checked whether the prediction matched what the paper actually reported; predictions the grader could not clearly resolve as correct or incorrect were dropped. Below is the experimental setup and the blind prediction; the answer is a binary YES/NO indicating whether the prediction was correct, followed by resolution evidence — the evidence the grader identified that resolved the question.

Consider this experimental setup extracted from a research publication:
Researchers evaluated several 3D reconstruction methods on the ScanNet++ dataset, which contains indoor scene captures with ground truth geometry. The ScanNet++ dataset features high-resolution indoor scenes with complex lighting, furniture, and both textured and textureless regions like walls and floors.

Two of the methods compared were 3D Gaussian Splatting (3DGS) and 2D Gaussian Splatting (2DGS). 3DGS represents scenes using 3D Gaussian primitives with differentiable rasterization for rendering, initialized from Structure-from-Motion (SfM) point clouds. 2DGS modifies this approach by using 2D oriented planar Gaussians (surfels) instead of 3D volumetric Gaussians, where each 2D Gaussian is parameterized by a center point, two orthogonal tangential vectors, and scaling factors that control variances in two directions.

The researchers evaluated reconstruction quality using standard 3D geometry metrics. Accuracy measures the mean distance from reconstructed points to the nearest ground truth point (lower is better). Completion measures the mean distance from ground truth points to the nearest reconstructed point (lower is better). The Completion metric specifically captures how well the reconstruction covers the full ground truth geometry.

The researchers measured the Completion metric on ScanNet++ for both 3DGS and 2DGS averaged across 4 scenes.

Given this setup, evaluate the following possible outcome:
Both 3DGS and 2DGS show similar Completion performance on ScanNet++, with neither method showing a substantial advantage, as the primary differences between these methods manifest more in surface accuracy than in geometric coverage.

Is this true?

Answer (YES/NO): NO